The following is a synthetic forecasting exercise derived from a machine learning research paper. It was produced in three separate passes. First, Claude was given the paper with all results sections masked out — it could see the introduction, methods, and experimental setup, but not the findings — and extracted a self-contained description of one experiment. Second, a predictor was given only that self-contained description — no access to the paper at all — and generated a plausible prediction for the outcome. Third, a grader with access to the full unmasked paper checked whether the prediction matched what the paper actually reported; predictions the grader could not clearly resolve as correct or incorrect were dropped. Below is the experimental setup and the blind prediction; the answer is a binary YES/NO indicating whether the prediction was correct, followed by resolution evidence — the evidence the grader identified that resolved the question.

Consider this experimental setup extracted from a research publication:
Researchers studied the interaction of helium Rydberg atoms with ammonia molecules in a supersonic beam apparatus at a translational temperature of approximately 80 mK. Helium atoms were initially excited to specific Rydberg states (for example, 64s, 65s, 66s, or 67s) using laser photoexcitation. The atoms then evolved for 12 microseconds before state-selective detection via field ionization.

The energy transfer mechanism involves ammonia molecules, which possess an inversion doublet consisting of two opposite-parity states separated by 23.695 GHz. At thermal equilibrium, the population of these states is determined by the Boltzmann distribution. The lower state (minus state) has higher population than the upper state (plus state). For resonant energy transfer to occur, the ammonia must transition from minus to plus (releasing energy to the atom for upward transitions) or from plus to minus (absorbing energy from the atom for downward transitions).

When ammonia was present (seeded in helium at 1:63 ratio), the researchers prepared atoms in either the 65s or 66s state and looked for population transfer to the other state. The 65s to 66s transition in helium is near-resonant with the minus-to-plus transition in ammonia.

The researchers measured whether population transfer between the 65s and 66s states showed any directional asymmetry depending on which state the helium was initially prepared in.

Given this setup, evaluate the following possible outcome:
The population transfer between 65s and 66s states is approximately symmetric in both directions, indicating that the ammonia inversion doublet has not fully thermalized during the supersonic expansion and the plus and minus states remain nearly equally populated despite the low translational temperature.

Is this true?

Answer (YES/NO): YES